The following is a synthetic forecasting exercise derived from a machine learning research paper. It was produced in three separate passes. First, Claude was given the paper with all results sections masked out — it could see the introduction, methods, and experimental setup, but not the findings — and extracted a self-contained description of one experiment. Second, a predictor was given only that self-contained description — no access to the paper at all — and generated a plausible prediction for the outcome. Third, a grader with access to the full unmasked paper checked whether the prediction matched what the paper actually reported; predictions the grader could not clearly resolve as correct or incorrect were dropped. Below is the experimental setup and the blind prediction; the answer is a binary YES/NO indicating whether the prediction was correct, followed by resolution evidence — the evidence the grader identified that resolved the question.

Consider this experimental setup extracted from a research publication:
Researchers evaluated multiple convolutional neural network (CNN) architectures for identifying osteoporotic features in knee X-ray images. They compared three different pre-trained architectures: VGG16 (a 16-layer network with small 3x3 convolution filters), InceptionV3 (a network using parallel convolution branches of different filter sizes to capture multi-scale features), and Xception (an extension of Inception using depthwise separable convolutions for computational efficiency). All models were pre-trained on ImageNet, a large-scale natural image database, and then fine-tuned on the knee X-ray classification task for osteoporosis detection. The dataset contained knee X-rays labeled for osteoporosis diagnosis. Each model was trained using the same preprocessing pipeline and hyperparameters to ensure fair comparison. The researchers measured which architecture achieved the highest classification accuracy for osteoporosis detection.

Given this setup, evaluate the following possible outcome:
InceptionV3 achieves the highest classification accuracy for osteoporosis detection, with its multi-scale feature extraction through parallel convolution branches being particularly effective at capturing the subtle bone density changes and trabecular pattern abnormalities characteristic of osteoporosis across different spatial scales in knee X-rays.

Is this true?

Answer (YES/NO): YES